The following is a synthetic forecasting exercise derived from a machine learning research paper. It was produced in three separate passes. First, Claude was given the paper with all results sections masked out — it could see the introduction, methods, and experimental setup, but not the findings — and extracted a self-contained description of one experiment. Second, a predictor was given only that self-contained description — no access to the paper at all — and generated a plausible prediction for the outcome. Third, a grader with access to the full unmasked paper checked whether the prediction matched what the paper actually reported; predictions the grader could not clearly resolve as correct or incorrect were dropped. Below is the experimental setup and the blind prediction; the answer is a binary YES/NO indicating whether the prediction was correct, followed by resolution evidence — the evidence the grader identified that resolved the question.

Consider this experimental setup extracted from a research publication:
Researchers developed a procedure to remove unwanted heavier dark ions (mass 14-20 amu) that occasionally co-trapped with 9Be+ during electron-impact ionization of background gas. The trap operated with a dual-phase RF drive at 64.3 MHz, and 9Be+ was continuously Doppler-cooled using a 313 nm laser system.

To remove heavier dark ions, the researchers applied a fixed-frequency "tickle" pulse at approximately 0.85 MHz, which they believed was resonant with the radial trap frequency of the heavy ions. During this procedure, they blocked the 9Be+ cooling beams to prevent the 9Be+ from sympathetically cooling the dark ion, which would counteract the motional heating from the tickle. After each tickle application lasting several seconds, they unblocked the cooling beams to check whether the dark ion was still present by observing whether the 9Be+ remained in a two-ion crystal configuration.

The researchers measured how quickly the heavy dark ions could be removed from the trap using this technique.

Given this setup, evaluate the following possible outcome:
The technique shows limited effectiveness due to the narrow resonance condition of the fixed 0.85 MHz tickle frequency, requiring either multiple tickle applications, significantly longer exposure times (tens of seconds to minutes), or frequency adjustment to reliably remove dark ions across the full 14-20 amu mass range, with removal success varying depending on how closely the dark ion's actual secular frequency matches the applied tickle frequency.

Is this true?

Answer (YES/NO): YES